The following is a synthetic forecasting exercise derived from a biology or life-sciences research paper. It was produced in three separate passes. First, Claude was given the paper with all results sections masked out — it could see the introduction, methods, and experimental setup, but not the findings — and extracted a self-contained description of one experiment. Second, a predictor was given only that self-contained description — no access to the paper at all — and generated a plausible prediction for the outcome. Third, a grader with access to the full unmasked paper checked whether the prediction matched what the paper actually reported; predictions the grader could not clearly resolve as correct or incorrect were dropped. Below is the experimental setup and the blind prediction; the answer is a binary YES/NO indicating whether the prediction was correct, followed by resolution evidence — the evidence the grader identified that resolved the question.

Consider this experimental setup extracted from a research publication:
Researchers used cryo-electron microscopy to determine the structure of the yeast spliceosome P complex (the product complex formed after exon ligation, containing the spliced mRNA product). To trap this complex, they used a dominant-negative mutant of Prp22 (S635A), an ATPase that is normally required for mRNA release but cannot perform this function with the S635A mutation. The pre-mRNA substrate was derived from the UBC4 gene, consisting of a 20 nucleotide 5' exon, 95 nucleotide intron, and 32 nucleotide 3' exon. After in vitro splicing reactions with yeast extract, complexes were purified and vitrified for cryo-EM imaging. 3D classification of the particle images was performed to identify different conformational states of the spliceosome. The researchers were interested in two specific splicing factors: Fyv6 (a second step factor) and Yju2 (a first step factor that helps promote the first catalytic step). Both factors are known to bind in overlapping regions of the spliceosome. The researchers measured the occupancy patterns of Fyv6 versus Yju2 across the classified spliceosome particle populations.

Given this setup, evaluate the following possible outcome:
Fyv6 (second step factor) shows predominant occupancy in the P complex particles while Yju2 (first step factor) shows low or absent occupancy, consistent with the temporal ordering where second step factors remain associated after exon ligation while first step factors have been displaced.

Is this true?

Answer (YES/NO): YES